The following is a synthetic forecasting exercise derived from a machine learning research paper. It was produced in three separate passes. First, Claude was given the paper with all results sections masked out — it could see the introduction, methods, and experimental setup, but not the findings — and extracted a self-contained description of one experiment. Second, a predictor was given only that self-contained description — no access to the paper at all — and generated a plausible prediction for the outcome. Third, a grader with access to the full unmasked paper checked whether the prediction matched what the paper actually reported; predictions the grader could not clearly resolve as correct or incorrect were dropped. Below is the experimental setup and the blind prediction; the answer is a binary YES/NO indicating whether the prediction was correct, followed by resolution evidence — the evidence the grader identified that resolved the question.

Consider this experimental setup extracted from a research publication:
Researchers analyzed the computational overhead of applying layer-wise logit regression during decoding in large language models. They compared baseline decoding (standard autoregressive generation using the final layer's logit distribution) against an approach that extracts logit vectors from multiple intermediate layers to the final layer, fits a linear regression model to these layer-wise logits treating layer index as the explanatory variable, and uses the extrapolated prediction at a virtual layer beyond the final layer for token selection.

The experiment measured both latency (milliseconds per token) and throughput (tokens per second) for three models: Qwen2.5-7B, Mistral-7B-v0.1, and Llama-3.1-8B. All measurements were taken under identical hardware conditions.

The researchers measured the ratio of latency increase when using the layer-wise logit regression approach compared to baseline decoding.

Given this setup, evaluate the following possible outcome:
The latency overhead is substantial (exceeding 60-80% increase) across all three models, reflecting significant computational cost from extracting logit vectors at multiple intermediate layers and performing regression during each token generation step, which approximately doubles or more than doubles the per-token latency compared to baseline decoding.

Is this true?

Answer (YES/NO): NO